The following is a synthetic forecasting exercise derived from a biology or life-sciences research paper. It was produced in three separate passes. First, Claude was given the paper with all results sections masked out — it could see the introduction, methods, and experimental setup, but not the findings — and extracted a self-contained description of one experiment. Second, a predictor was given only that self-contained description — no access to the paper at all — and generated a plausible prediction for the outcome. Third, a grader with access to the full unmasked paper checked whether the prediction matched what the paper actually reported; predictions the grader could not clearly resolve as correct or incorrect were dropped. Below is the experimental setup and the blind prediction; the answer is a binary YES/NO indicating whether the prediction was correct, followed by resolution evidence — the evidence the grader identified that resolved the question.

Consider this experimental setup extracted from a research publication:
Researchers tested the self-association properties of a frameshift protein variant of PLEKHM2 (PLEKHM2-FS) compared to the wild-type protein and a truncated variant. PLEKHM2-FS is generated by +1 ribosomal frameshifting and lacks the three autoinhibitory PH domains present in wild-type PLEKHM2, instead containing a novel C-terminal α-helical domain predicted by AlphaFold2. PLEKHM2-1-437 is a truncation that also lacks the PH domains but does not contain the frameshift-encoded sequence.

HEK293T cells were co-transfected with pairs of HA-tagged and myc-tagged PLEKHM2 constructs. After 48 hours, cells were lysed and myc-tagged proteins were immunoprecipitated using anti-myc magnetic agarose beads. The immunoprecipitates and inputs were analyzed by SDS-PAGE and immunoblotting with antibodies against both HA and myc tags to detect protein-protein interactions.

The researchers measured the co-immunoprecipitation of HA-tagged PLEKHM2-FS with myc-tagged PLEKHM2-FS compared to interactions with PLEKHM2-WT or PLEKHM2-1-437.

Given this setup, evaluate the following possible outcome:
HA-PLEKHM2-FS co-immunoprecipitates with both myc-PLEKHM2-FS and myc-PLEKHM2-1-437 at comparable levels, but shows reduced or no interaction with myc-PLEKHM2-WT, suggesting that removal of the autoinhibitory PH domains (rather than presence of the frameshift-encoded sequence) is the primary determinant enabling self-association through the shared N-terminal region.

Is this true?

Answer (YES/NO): NO